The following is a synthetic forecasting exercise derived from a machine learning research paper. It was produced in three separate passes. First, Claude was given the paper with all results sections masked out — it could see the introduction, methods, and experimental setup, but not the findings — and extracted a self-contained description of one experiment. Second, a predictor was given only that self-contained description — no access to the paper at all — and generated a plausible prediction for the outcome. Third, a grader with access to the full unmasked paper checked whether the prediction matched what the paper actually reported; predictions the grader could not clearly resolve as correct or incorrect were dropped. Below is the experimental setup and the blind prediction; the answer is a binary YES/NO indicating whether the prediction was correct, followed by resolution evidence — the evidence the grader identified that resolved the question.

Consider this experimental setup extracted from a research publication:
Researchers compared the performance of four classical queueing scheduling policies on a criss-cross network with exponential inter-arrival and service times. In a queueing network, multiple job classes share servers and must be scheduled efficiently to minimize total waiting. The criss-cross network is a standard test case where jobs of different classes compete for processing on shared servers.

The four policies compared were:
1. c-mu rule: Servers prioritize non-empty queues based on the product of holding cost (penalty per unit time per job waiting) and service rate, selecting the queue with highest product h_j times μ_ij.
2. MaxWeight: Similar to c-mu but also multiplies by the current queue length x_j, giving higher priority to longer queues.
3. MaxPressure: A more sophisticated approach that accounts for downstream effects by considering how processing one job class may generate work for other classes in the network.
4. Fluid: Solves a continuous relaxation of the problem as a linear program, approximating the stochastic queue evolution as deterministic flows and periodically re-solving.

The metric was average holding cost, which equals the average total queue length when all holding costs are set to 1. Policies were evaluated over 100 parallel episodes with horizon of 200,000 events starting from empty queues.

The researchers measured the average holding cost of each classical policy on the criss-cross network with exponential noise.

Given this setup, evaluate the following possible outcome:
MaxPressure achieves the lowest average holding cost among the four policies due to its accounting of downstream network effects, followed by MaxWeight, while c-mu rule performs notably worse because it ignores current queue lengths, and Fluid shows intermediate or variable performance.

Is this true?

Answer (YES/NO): NO